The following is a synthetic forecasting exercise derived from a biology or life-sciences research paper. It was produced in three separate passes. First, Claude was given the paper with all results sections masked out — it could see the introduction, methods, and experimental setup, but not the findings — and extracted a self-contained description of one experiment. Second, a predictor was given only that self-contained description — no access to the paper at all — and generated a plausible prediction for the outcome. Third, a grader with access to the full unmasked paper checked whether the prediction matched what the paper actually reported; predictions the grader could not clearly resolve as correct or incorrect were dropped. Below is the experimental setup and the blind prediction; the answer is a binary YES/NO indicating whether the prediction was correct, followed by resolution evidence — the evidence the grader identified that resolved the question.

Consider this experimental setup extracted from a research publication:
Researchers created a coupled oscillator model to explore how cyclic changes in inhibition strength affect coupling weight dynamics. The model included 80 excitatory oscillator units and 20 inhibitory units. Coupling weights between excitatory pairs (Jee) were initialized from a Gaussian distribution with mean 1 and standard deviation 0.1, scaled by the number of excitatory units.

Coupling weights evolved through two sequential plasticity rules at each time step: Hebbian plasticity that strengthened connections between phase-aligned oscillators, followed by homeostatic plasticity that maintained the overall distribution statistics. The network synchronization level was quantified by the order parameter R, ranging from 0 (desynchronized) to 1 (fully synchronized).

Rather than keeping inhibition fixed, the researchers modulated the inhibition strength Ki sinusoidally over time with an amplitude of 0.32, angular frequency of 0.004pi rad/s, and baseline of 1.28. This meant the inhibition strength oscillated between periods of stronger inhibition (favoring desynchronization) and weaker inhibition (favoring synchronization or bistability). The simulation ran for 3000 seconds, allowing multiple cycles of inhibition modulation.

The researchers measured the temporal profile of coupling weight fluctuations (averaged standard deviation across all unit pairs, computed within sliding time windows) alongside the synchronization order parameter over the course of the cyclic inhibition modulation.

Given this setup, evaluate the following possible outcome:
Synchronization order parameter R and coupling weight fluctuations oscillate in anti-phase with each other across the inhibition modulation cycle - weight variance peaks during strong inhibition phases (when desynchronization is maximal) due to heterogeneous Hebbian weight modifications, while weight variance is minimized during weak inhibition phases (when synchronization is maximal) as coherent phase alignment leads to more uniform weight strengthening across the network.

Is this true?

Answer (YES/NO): NO